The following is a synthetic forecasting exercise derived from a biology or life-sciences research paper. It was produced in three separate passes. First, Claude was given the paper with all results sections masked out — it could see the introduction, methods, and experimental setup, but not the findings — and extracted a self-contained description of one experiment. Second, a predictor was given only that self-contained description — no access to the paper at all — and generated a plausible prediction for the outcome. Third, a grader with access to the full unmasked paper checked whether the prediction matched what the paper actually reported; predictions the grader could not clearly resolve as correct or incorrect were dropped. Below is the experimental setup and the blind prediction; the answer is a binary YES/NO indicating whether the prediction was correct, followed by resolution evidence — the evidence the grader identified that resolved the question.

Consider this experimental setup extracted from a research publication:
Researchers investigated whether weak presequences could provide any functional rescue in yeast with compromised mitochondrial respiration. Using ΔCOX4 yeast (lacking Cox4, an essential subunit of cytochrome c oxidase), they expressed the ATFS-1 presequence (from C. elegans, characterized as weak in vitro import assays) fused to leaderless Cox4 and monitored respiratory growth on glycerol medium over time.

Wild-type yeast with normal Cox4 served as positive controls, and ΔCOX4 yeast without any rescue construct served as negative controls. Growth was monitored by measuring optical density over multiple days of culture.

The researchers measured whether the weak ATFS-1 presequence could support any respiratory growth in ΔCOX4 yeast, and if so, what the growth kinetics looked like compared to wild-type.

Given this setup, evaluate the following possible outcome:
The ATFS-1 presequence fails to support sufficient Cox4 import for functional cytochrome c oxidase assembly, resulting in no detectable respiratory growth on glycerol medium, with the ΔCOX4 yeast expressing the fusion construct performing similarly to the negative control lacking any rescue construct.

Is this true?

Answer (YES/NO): NO